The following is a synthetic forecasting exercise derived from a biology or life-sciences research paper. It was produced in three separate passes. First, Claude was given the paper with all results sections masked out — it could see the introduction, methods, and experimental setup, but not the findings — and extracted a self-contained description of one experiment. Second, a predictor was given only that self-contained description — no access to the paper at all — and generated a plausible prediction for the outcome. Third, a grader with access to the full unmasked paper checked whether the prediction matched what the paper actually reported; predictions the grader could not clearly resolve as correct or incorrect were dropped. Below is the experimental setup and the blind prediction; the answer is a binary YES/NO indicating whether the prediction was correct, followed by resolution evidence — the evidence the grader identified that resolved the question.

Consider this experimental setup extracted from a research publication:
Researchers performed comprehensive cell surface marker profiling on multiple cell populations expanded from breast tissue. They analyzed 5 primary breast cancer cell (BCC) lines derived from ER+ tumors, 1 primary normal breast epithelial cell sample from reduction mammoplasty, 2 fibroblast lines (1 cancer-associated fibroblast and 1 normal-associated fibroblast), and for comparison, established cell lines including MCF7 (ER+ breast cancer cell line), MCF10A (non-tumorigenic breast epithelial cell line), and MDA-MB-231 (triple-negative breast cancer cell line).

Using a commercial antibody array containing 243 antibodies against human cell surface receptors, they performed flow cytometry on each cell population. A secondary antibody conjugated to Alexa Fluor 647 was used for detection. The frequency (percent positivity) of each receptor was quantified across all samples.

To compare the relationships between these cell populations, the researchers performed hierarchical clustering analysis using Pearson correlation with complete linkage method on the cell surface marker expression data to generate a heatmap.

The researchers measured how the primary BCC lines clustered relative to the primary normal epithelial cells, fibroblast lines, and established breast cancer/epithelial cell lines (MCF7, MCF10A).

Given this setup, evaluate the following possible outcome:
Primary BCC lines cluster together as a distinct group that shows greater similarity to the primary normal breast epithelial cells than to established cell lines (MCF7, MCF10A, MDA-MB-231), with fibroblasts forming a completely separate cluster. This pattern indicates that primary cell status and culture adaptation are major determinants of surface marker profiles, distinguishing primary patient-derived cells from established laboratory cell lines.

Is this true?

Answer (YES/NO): NO